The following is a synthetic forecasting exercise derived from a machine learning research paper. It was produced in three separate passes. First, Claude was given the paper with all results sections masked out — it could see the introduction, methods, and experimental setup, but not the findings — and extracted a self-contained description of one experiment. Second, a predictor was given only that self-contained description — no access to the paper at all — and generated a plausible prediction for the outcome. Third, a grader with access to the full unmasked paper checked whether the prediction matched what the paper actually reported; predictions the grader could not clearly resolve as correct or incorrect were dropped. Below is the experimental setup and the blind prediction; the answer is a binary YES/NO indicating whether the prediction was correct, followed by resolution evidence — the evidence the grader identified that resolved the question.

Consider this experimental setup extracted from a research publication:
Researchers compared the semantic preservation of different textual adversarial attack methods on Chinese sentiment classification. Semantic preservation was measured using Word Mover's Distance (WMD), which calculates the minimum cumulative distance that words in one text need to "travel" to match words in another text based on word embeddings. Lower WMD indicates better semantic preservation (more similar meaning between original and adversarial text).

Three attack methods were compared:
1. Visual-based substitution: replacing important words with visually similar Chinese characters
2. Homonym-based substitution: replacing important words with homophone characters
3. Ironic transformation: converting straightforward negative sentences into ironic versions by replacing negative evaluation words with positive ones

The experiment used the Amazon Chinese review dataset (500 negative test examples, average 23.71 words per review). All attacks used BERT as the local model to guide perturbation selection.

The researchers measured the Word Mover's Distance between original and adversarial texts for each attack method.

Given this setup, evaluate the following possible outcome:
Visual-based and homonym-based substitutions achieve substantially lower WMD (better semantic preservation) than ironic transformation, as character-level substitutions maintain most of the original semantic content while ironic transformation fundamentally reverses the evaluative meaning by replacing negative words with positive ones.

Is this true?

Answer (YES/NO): NO